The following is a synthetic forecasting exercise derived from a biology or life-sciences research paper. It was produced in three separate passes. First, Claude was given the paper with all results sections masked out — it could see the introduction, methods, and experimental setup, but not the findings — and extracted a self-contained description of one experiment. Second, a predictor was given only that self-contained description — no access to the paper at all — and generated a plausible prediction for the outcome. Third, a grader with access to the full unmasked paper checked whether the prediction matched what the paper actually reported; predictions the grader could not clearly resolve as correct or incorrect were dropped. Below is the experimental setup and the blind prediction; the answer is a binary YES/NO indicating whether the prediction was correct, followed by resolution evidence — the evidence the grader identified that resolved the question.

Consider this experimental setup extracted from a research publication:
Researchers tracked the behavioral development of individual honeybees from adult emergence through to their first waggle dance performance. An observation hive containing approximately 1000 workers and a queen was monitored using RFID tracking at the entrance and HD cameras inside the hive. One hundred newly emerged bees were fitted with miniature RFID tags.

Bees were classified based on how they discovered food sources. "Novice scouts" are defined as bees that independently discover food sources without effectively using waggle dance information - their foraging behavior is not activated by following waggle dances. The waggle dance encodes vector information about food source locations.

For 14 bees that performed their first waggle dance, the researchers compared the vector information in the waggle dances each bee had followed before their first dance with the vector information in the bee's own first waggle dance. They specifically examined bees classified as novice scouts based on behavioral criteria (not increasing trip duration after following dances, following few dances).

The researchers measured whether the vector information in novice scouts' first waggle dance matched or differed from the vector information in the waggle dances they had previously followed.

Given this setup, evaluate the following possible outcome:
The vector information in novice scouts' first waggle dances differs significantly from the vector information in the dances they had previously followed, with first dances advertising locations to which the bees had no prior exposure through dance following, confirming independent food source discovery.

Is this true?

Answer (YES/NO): YES